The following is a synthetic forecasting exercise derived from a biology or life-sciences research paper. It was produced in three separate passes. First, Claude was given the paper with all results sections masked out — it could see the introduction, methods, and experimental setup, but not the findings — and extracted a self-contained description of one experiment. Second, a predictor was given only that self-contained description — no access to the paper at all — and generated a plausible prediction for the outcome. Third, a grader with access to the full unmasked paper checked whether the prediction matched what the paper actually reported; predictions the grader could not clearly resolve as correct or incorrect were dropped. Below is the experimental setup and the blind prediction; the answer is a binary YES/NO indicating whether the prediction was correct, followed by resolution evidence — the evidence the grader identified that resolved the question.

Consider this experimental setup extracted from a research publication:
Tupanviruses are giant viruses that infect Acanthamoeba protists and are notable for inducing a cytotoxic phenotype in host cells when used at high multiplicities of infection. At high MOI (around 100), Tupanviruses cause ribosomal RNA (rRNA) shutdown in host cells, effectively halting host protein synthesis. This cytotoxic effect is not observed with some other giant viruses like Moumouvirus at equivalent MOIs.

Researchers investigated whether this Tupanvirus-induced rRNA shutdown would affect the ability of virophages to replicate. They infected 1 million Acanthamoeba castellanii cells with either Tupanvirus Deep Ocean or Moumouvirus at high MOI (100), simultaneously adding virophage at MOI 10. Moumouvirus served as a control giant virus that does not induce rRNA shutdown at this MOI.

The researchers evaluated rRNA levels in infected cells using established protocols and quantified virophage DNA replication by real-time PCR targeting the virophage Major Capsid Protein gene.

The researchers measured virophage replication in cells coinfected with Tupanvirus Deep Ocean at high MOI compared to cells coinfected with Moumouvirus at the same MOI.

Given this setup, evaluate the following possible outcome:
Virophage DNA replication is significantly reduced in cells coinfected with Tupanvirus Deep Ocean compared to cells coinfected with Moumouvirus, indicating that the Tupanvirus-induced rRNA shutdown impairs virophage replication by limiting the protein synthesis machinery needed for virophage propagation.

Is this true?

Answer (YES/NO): YES